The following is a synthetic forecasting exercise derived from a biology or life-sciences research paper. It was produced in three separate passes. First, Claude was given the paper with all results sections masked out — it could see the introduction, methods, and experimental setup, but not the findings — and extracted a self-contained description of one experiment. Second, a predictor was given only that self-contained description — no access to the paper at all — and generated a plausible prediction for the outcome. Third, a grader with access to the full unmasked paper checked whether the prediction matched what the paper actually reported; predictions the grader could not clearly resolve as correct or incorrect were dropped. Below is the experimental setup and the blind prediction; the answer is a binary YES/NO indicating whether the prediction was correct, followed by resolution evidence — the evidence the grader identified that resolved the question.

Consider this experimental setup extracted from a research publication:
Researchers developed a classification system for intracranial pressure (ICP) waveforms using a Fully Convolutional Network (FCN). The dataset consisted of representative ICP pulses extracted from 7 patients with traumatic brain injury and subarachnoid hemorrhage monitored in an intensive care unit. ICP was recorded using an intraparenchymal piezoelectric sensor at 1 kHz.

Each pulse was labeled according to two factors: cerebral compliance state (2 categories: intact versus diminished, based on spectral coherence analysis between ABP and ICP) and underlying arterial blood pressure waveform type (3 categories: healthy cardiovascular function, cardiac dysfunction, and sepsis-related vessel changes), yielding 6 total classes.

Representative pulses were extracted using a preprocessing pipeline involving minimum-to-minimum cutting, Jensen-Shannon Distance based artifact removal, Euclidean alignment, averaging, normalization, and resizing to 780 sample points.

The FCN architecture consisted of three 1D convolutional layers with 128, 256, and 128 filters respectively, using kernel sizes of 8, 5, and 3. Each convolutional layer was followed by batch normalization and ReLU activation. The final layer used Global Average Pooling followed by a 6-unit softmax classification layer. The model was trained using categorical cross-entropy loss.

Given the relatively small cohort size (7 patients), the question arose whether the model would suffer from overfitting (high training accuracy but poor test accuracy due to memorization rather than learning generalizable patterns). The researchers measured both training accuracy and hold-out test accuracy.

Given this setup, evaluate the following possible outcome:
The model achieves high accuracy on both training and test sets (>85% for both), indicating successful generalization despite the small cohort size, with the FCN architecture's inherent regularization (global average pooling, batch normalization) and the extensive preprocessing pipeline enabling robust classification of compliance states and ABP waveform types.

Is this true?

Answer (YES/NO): YES